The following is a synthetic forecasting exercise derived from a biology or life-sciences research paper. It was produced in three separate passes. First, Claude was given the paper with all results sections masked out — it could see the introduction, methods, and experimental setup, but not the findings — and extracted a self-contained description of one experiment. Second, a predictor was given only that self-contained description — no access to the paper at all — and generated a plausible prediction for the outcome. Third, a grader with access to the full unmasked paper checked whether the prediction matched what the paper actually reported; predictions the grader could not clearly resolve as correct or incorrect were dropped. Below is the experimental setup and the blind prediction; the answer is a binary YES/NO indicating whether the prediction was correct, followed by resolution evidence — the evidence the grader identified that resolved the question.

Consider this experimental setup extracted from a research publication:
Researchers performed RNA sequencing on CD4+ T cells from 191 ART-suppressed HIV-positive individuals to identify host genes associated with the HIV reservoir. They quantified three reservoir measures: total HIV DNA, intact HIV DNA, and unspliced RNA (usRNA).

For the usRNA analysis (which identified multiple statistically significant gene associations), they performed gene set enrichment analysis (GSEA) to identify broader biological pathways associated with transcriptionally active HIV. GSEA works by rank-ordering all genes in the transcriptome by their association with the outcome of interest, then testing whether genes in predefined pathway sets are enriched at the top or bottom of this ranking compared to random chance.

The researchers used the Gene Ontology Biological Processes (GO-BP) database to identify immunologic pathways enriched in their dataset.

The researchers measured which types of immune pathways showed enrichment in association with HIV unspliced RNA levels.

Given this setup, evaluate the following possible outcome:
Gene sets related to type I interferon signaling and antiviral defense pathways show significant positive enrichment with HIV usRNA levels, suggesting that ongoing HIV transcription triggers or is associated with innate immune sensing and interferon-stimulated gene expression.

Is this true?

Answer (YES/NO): NO